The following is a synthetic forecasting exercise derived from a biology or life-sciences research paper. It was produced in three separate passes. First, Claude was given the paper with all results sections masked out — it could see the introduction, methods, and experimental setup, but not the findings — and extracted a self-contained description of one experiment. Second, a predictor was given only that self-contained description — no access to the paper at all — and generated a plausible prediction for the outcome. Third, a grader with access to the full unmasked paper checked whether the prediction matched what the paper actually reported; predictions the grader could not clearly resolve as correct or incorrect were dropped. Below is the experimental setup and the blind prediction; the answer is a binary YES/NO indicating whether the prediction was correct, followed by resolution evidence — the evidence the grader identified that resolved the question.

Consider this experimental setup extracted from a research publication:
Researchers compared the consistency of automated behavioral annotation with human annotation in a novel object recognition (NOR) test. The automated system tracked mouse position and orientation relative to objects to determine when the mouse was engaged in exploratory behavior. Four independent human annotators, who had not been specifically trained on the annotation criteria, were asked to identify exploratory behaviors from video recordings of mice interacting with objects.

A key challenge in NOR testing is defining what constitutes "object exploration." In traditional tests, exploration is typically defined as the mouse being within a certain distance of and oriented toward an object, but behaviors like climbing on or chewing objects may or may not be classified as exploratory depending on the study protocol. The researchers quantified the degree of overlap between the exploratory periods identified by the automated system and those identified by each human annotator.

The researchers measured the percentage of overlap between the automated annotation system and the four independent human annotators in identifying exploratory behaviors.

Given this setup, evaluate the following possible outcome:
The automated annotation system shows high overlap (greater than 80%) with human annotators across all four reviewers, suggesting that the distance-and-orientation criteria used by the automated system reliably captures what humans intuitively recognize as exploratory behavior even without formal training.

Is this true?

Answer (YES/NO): YES